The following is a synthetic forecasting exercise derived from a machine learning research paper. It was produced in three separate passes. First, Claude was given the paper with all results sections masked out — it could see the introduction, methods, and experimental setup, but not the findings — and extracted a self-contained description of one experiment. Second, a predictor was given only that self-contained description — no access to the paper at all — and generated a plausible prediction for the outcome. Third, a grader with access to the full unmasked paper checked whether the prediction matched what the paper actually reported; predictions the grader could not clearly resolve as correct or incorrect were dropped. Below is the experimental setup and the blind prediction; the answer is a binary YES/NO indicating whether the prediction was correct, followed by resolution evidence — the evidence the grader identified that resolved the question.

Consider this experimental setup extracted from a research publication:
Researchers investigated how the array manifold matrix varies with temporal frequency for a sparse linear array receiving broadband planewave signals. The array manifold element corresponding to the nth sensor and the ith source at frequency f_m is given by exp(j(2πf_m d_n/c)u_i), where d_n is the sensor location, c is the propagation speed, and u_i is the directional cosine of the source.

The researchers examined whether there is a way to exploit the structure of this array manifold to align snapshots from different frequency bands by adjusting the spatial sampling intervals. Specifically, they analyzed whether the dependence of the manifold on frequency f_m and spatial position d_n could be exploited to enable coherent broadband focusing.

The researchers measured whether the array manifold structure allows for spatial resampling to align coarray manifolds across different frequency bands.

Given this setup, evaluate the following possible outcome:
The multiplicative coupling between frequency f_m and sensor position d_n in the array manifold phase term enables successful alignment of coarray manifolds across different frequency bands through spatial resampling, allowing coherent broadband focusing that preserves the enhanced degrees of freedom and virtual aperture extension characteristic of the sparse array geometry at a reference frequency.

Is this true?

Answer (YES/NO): YES